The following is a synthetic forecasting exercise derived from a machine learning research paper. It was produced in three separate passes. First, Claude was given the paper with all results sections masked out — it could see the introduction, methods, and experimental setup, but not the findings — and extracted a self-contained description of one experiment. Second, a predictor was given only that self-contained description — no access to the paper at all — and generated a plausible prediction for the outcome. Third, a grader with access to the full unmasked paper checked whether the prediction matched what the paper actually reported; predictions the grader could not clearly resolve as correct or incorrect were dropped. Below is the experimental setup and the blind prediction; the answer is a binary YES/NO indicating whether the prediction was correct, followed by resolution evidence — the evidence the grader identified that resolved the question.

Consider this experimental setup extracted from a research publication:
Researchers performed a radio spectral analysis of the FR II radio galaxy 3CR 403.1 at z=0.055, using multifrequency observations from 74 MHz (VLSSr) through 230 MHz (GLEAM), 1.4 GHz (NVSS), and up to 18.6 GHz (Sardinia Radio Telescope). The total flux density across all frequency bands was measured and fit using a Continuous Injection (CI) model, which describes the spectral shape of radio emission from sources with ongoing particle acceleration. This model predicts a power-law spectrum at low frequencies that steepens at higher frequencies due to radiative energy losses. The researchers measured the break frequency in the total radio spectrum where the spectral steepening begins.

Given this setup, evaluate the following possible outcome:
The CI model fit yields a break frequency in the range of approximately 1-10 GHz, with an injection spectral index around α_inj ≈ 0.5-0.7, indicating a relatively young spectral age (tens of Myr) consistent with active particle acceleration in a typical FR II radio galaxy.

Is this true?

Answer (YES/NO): NO